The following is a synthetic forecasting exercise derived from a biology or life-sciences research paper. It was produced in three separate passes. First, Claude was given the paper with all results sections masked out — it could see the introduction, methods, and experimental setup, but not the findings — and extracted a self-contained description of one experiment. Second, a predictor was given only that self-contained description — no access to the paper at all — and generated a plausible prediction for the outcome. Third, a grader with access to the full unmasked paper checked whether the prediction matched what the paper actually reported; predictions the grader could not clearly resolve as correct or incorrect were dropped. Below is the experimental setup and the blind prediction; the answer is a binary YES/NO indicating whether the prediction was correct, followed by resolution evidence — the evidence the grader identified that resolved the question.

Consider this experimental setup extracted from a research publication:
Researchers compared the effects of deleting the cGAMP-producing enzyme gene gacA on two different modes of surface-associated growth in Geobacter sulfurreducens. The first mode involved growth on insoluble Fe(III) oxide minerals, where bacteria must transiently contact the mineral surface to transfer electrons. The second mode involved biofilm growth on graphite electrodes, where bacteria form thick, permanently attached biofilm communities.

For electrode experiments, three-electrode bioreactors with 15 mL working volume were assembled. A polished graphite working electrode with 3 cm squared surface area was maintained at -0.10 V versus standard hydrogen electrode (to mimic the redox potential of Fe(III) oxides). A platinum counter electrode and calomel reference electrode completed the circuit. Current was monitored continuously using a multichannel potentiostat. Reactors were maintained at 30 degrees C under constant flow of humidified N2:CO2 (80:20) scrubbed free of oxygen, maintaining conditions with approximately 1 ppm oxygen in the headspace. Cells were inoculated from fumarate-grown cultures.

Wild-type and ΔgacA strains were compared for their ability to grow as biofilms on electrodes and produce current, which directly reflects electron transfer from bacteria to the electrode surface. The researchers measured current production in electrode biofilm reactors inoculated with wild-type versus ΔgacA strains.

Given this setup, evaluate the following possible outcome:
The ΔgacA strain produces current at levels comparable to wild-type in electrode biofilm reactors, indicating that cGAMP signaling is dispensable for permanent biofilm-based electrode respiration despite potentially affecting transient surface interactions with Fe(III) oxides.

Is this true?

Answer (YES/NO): YES